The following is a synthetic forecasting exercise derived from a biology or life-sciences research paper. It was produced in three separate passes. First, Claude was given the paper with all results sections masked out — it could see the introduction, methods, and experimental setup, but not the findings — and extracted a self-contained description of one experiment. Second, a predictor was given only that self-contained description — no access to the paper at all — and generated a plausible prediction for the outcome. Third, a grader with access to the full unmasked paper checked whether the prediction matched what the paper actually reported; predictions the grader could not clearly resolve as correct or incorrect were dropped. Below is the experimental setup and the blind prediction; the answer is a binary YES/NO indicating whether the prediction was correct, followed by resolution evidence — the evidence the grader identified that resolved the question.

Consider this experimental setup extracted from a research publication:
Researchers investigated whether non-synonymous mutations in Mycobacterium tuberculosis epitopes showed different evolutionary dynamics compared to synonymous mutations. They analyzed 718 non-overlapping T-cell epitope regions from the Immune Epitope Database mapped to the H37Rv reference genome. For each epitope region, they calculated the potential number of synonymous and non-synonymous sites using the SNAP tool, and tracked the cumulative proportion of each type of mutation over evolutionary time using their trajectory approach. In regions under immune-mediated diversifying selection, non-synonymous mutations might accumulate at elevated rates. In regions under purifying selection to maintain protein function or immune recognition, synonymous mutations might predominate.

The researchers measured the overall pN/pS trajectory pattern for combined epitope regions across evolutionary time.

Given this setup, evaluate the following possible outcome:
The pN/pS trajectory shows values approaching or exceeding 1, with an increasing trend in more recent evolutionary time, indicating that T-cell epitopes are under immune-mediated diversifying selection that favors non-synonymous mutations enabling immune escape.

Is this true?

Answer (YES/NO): NO